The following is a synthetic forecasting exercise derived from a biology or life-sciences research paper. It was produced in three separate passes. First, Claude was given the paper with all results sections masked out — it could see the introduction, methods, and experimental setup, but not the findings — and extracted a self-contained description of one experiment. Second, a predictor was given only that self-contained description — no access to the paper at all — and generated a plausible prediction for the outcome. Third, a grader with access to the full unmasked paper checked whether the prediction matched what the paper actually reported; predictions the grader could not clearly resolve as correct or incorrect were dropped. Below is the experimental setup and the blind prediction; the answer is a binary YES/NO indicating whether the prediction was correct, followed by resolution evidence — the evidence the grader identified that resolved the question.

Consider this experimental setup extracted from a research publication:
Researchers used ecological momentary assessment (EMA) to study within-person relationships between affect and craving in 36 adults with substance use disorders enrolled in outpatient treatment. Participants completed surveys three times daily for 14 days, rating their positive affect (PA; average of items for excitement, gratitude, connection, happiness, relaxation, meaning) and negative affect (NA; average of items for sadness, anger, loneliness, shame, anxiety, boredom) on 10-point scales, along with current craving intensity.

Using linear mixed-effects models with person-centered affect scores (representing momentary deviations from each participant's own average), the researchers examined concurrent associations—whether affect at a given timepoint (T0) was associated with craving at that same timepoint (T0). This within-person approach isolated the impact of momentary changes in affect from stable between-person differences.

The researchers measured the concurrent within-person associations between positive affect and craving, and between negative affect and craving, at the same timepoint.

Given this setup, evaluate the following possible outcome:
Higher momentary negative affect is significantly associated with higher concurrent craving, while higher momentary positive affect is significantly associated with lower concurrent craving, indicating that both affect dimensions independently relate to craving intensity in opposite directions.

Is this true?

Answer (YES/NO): YES